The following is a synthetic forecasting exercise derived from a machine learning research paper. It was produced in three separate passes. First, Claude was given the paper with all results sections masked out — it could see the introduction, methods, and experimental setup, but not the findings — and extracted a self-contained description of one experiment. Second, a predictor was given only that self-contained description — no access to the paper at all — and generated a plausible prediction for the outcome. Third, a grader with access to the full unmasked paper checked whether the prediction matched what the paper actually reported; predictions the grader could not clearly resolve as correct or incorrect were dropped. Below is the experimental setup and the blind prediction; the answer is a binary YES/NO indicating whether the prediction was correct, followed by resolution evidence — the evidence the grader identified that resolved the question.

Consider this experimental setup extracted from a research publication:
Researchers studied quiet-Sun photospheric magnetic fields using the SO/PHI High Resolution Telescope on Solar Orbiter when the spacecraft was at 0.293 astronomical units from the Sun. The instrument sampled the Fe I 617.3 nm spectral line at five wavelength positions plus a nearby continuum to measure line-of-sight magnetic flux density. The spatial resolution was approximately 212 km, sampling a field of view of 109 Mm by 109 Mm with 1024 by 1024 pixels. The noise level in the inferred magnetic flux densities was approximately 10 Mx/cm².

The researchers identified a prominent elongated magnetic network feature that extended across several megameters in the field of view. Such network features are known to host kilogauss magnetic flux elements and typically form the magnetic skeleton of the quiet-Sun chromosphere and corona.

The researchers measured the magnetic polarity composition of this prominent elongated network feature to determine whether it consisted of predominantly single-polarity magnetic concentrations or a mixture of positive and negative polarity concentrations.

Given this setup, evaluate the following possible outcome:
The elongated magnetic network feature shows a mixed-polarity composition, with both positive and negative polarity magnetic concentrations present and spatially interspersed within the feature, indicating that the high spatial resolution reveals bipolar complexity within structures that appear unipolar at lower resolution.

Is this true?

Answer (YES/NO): NO